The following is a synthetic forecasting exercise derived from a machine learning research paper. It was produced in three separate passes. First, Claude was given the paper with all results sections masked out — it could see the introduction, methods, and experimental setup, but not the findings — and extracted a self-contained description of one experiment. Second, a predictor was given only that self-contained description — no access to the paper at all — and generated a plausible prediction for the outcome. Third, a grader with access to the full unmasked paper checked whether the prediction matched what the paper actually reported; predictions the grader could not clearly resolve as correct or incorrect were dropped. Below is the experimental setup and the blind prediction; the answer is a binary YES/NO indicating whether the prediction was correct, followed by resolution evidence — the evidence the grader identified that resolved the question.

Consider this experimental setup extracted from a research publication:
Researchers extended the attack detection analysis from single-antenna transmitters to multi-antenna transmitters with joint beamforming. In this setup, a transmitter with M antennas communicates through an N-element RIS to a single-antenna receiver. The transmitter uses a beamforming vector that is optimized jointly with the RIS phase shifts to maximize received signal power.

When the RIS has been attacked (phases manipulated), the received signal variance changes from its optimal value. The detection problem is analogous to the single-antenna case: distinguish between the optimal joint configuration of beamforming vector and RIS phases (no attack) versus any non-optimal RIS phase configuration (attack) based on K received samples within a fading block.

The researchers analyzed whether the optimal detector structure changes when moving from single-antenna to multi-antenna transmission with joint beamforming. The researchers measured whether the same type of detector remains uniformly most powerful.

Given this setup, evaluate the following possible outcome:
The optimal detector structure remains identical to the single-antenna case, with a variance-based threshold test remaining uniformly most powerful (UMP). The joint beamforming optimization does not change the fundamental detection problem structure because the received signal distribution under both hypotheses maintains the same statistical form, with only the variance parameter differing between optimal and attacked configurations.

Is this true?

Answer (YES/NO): YES